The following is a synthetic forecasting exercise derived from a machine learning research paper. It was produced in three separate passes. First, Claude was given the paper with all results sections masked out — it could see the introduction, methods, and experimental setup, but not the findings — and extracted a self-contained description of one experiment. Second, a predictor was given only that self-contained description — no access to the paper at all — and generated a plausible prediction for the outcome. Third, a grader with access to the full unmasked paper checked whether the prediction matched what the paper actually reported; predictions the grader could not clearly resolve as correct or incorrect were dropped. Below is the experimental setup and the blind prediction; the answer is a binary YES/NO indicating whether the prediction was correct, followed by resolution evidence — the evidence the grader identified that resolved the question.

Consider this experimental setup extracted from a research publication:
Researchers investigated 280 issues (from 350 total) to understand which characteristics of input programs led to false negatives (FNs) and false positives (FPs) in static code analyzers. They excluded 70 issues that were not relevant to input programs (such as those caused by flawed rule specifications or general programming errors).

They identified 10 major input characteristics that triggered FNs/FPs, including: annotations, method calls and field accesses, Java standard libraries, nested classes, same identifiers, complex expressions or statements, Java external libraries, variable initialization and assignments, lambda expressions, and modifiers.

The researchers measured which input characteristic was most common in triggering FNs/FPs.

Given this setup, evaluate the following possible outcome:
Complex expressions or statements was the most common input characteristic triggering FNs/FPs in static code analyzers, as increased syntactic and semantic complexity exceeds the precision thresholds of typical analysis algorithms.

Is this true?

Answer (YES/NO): NO